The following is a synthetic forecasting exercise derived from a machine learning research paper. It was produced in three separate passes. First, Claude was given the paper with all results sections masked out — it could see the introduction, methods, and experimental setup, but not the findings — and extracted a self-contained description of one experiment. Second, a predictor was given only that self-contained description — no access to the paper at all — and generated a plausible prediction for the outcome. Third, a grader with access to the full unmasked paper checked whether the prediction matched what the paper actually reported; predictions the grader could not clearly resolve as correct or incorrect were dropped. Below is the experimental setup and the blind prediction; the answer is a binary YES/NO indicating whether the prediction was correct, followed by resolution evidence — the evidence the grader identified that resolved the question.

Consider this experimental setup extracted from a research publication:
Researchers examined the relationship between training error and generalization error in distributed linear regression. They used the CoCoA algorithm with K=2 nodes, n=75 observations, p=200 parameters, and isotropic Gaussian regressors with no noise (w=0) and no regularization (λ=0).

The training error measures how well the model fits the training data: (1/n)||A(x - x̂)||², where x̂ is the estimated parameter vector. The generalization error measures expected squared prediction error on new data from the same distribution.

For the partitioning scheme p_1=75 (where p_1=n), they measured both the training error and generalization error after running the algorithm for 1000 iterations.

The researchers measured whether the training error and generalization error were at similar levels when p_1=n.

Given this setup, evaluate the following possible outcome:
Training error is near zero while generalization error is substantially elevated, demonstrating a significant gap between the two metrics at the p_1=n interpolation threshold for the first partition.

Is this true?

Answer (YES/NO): YES